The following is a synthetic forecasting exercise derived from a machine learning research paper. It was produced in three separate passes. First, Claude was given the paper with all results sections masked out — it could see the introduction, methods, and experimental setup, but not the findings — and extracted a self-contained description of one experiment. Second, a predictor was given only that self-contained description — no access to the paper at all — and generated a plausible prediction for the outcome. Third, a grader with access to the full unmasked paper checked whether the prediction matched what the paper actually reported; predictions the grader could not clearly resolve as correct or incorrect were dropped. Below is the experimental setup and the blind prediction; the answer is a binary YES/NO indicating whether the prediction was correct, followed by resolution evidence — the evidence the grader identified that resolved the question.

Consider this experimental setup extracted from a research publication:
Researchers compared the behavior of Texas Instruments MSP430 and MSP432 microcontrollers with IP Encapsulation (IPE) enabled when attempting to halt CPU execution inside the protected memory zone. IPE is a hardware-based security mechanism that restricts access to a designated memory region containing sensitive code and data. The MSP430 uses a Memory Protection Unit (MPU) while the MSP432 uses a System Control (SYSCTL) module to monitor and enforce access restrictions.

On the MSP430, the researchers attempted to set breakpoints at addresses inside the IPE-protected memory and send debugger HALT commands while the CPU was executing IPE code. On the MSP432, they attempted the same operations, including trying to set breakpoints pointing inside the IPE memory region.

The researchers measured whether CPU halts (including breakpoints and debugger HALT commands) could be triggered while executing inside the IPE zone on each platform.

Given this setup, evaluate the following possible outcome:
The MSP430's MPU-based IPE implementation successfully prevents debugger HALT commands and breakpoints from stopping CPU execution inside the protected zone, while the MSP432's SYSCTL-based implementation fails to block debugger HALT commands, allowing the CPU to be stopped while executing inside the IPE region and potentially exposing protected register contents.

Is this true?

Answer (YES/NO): NO